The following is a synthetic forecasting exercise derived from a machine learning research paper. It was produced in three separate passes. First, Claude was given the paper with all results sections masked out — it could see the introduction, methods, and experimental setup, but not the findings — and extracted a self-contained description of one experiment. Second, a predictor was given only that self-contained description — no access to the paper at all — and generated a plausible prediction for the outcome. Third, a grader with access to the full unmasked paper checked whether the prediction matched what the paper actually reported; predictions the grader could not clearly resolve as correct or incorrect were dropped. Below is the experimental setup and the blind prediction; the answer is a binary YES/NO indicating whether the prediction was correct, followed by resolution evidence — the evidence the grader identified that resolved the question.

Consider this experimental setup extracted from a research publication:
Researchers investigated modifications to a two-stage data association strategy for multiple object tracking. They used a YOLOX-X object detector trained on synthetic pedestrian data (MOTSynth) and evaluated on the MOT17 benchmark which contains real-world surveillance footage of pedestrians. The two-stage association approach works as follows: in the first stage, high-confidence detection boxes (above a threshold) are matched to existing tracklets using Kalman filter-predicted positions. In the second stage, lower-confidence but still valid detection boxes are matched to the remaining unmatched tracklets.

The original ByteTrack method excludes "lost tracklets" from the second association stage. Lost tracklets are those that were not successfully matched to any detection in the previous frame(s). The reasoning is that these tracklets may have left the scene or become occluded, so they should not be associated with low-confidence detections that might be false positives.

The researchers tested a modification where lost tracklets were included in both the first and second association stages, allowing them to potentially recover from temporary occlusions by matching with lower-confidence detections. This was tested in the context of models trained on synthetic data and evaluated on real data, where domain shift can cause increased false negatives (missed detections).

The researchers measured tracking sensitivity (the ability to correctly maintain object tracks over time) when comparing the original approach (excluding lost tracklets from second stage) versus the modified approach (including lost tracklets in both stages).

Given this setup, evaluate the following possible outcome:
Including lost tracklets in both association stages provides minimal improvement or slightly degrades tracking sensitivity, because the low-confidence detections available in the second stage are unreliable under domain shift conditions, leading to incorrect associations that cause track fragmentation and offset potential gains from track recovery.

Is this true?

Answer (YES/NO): NO